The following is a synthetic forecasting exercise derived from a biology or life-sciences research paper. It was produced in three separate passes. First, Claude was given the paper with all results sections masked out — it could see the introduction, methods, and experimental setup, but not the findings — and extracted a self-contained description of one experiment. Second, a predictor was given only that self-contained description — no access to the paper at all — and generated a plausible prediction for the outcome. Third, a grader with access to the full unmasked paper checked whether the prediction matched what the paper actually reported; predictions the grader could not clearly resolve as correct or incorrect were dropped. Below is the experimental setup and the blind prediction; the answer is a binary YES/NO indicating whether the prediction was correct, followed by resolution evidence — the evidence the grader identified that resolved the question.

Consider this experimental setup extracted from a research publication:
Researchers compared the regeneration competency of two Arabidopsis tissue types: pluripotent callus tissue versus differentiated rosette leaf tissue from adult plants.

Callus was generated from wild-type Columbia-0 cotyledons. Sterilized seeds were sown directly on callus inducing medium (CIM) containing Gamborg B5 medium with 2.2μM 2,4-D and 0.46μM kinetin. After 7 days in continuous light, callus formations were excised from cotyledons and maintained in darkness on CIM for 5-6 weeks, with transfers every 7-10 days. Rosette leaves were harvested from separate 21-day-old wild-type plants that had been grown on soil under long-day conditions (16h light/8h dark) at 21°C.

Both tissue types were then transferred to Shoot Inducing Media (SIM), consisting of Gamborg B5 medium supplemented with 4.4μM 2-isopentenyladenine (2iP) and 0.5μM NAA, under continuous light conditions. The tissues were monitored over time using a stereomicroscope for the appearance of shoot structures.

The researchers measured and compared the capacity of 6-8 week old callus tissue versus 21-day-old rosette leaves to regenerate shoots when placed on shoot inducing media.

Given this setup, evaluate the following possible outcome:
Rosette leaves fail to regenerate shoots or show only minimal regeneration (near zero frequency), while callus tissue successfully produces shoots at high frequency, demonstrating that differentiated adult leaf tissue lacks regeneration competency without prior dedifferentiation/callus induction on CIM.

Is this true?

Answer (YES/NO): YES